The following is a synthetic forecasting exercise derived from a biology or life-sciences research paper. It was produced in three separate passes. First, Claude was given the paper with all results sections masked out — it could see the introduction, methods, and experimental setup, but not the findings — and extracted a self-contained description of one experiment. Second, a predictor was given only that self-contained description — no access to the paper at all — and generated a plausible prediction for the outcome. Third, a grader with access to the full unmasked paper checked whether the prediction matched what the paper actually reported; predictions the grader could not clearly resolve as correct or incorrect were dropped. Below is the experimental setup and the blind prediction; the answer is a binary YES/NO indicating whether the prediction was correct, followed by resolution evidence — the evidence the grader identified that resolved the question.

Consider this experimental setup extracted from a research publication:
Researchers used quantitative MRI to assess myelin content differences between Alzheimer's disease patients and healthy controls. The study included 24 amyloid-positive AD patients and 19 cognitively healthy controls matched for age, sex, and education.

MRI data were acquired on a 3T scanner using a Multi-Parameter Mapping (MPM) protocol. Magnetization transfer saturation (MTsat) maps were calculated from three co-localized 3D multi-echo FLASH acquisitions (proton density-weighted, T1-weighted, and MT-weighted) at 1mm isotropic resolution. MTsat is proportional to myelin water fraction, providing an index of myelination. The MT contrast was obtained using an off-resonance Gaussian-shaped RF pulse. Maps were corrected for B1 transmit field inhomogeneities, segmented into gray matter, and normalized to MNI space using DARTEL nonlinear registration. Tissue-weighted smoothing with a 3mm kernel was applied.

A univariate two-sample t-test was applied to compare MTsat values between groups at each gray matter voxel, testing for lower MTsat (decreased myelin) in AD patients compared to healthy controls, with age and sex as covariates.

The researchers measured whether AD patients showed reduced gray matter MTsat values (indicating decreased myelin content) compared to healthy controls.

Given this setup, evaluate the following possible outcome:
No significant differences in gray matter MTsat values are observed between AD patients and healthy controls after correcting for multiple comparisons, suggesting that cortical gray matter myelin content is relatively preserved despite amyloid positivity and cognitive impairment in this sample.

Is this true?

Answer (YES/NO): NO